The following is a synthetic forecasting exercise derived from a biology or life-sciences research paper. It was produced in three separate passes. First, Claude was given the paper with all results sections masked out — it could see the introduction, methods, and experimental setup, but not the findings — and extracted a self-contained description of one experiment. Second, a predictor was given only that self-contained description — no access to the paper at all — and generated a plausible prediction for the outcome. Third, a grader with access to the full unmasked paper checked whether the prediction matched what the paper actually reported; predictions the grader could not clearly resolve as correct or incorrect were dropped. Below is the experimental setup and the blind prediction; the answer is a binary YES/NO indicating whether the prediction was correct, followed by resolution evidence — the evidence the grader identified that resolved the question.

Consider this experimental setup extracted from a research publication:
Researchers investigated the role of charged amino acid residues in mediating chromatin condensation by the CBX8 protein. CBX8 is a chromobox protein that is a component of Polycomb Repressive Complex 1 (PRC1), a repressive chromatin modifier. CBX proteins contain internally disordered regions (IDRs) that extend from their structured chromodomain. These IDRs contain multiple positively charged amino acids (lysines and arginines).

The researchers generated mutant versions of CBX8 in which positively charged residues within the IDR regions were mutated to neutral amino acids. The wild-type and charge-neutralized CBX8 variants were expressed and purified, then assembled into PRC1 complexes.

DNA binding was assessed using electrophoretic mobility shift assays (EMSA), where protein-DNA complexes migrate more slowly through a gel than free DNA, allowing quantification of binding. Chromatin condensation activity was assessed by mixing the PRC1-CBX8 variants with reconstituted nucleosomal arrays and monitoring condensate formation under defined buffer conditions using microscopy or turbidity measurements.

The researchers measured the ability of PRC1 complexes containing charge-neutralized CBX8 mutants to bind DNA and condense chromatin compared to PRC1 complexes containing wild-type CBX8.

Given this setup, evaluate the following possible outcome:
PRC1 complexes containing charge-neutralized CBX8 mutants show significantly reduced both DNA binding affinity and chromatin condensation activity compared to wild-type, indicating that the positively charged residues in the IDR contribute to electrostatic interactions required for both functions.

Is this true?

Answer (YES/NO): YES